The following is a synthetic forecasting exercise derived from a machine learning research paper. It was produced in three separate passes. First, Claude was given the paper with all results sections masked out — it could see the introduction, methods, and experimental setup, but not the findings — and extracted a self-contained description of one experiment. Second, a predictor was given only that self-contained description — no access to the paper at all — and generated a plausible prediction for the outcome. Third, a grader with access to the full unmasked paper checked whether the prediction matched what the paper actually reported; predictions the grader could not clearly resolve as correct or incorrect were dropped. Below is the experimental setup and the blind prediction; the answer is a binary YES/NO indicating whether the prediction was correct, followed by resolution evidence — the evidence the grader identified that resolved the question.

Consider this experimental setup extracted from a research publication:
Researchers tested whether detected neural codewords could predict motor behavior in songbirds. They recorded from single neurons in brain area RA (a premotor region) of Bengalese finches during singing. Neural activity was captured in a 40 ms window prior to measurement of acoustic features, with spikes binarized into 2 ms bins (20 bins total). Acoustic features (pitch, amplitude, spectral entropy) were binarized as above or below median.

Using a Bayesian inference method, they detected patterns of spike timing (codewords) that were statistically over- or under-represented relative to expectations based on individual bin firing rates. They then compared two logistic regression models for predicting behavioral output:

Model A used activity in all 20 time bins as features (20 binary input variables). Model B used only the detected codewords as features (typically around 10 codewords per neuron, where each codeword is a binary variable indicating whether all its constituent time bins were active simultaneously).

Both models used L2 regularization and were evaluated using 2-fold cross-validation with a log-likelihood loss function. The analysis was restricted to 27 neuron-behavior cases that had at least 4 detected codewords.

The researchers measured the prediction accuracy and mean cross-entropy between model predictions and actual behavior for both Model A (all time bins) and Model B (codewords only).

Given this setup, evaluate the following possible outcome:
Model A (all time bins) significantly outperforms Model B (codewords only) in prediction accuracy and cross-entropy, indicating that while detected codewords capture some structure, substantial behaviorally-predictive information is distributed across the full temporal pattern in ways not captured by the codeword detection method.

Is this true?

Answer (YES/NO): NO